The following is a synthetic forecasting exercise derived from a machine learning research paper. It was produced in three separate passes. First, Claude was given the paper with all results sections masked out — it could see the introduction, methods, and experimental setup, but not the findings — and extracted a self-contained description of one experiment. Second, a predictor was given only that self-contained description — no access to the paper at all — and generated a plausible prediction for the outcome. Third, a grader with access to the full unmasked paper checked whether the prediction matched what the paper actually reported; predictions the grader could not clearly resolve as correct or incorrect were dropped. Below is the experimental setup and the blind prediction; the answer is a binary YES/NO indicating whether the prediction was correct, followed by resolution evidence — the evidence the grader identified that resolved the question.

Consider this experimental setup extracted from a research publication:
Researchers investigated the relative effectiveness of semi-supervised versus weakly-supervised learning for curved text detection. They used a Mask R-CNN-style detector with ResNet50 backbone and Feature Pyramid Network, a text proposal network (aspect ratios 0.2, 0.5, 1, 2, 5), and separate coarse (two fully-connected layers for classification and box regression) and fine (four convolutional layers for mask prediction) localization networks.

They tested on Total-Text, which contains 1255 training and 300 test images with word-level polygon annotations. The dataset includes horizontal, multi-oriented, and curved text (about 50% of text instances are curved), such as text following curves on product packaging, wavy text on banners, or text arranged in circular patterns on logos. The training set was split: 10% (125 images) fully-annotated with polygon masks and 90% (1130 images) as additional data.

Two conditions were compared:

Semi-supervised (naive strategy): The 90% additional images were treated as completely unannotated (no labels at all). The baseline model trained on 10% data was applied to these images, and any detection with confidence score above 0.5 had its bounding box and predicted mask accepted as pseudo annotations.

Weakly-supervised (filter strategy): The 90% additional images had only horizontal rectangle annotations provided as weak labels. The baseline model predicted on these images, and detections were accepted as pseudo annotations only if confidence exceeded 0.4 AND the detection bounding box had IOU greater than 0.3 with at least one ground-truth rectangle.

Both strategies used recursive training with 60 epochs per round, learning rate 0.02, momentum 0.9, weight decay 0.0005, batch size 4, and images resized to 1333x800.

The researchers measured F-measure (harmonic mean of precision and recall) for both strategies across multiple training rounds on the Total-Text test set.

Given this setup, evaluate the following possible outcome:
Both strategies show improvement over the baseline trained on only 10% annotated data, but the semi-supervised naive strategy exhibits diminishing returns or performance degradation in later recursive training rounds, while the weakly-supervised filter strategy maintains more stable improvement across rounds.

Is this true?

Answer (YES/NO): NO